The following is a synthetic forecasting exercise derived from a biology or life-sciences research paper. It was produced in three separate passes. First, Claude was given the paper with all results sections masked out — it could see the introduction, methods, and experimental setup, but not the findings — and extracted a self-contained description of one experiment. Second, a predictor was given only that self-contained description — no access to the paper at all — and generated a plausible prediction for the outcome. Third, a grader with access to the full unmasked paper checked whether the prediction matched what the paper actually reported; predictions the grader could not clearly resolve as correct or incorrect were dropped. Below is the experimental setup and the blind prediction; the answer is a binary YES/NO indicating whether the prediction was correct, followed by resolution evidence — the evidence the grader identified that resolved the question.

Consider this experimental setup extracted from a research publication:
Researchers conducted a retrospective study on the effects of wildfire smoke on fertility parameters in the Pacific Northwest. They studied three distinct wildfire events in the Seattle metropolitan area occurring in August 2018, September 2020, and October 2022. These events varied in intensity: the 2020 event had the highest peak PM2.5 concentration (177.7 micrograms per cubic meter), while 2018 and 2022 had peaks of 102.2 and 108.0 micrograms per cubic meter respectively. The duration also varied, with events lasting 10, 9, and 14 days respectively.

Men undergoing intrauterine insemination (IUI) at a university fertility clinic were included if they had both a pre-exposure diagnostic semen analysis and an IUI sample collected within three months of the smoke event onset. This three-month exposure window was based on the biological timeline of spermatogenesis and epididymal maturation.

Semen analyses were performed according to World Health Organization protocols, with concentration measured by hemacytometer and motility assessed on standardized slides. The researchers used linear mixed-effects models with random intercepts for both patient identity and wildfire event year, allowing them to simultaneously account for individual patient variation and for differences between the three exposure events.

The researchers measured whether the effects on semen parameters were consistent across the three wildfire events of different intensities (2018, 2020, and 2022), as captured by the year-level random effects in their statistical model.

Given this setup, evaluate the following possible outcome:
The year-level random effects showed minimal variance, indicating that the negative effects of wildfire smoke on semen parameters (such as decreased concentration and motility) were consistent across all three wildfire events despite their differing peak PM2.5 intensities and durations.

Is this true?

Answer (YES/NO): YES